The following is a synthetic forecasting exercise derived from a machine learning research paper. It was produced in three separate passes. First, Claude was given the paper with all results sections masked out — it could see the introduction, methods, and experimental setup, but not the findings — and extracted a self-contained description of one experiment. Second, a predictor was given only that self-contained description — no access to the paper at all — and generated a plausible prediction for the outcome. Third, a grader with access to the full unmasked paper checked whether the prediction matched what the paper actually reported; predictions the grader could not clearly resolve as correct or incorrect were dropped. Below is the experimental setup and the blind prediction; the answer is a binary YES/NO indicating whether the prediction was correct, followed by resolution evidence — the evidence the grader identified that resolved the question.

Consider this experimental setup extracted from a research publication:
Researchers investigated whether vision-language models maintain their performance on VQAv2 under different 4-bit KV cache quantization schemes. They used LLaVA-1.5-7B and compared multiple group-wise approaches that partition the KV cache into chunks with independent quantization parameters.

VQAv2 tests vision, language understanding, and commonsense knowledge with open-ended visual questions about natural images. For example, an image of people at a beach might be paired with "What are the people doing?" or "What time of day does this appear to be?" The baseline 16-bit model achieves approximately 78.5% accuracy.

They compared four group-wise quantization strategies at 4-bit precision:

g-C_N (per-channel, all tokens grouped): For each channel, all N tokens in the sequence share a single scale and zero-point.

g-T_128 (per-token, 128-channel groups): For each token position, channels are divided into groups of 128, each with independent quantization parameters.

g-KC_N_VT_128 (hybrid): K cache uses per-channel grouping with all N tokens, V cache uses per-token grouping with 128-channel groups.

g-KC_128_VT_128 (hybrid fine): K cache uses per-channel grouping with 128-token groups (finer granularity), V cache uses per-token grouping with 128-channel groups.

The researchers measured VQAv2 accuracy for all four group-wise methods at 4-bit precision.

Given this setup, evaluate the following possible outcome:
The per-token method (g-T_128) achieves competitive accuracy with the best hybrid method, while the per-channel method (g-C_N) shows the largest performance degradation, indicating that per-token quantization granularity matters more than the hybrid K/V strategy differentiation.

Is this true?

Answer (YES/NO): YES